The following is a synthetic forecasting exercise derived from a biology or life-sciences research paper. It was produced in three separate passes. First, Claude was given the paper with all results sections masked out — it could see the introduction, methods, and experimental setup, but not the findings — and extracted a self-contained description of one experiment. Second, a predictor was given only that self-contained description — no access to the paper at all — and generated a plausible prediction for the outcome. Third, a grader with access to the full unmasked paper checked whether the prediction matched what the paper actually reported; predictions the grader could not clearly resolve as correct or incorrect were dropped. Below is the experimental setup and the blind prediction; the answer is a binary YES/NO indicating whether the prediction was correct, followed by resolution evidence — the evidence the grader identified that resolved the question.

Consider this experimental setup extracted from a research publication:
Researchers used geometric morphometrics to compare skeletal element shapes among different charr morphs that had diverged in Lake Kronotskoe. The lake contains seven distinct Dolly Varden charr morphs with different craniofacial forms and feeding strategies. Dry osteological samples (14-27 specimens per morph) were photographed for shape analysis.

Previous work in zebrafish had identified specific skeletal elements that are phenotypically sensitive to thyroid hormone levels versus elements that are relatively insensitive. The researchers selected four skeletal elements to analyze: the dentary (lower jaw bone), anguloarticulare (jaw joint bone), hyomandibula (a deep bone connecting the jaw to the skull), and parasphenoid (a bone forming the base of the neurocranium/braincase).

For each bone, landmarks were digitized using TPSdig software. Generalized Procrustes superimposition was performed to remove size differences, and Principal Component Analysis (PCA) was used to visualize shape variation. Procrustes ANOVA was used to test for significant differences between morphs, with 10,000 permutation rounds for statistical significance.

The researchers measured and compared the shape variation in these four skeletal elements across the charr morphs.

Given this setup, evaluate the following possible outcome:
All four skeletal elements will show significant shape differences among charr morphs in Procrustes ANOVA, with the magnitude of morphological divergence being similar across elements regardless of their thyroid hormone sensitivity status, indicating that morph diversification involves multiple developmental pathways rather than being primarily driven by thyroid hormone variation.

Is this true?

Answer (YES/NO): NO